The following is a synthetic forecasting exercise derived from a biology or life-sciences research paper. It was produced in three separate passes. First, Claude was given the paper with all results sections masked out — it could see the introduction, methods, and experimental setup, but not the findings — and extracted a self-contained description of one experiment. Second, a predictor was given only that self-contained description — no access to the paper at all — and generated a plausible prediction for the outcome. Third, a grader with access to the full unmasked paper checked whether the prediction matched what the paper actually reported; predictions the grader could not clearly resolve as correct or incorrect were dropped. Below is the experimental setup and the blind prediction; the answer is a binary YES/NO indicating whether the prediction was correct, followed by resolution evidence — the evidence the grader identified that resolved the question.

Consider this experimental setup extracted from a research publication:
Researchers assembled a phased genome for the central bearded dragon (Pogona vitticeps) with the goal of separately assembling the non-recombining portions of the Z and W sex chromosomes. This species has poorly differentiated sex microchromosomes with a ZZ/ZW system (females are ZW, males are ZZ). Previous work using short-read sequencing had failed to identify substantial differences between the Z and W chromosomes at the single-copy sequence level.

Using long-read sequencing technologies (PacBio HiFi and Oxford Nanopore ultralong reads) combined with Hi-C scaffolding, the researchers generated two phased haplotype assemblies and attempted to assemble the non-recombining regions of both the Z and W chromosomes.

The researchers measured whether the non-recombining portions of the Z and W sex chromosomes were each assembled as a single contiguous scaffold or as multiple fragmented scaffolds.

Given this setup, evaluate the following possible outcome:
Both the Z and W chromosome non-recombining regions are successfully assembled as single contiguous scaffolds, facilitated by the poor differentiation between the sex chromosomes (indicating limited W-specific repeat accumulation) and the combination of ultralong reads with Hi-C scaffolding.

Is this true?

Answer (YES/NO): YES